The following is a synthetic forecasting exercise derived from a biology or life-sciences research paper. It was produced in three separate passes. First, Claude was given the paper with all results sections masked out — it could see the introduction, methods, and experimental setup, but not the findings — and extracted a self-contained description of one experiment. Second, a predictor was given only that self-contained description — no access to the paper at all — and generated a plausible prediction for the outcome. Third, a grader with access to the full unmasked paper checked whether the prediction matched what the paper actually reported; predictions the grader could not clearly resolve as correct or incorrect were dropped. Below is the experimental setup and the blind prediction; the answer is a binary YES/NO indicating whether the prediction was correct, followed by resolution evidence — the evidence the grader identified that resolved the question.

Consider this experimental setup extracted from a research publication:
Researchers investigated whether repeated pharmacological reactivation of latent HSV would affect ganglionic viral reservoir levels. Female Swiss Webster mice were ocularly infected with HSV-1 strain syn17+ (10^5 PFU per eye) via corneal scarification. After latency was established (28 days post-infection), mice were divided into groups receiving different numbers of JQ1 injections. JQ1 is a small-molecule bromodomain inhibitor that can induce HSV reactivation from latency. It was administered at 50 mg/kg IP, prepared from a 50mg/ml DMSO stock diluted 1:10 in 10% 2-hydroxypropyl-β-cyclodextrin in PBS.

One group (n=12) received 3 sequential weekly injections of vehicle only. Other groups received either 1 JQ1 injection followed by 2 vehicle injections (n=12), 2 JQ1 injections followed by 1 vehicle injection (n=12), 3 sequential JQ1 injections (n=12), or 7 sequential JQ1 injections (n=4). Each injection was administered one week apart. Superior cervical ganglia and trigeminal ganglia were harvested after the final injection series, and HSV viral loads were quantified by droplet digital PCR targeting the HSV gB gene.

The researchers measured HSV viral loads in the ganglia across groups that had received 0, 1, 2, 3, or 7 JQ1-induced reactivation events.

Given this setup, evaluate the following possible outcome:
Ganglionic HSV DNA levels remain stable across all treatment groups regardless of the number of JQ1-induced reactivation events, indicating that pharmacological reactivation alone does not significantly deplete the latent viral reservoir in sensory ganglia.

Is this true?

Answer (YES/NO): YES